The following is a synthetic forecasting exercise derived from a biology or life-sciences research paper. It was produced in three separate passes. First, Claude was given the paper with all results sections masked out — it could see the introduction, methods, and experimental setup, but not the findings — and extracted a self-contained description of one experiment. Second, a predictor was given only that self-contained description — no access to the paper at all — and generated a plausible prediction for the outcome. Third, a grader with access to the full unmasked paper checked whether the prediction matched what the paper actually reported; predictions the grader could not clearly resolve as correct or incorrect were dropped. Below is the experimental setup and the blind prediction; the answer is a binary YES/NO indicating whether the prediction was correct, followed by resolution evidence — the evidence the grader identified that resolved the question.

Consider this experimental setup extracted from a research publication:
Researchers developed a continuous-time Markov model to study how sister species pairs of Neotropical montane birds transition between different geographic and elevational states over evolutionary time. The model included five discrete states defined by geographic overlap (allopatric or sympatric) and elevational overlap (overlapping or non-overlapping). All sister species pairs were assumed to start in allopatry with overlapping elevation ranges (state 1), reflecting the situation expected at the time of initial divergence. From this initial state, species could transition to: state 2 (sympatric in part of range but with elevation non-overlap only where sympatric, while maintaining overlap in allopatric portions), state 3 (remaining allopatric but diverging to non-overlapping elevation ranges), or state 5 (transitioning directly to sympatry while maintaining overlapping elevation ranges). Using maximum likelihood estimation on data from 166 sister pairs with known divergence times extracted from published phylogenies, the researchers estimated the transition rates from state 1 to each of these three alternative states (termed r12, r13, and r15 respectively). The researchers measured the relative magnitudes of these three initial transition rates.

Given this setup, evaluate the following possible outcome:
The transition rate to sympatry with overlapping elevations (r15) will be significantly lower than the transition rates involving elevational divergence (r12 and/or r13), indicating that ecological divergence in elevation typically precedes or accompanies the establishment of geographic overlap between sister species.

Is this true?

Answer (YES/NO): NO